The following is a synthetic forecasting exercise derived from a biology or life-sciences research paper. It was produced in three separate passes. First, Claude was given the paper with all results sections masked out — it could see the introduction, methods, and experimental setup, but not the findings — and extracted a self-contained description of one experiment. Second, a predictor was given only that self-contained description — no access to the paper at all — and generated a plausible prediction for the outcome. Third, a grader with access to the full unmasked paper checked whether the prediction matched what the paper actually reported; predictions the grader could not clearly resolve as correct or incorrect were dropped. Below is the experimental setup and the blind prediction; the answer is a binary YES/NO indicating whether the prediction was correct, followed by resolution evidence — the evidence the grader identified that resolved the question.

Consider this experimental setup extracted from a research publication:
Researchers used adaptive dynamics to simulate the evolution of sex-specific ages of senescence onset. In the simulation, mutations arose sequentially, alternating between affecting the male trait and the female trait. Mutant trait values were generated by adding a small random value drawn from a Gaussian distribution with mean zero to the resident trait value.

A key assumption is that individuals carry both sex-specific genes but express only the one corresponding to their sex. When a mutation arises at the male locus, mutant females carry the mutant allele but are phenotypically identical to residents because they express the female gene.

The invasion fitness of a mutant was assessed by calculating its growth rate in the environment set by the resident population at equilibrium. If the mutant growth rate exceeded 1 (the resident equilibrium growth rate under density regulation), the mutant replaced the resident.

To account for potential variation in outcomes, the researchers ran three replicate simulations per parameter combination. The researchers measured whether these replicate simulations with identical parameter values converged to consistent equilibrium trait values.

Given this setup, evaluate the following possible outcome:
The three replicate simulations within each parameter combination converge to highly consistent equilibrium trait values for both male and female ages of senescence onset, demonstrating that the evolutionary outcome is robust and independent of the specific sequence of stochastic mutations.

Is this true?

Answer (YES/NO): YES